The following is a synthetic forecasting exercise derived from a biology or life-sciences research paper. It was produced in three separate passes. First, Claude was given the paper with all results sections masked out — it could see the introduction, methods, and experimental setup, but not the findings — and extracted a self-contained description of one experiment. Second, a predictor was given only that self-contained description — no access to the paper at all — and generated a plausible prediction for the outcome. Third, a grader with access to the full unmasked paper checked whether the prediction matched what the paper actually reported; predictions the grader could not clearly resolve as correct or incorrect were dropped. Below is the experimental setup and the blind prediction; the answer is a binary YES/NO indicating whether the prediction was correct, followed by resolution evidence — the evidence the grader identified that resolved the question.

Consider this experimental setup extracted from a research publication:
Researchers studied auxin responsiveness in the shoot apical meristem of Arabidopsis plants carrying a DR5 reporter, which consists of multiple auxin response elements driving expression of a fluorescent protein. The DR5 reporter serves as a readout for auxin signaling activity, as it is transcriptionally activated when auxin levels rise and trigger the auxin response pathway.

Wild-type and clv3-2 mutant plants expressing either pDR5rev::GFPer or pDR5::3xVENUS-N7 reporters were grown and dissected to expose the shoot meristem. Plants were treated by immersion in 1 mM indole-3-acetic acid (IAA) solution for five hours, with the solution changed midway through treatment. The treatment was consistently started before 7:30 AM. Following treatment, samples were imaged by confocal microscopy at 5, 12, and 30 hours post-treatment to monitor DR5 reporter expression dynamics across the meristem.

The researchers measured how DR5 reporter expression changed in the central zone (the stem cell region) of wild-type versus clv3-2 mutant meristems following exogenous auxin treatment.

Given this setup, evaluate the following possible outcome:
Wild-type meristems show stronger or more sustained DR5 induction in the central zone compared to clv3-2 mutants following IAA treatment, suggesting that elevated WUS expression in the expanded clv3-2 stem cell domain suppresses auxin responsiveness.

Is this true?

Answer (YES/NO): NO